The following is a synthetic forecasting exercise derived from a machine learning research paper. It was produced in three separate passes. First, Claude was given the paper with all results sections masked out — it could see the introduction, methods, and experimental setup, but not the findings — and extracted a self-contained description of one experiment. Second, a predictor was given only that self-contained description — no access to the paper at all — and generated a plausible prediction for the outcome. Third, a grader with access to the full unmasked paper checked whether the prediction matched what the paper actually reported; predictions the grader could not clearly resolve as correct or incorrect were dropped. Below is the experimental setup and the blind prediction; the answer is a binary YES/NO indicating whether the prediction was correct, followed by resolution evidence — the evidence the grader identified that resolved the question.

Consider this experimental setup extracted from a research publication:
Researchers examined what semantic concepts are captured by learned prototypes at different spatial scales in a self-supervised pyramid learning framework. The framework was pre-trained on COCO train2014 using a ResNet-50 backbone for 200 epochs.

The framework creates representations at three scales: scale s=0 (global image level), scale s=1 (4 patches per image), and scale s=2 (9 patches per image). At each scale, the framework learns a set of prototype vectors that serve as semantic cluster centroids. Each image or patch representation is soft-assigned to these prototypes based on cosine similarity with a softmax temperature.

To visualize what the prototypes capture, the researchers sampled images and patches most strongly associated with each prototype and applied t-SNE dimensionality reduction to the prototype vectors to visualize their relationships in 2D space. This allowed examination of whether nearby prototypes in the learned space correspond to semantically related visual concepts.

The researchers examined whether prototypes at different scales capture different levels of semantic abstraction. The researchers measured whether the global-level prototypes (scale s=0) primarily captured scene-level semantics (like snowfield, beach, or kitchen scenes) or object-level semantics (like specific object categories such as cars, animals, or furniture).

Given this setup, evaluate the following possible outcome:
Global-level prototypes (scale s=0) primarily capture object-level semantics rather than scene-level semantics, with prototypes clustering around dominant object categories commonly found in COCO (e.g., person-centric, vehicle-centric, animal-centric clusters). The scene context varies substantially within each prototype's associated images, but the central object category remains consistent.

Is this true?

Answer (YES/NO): NO